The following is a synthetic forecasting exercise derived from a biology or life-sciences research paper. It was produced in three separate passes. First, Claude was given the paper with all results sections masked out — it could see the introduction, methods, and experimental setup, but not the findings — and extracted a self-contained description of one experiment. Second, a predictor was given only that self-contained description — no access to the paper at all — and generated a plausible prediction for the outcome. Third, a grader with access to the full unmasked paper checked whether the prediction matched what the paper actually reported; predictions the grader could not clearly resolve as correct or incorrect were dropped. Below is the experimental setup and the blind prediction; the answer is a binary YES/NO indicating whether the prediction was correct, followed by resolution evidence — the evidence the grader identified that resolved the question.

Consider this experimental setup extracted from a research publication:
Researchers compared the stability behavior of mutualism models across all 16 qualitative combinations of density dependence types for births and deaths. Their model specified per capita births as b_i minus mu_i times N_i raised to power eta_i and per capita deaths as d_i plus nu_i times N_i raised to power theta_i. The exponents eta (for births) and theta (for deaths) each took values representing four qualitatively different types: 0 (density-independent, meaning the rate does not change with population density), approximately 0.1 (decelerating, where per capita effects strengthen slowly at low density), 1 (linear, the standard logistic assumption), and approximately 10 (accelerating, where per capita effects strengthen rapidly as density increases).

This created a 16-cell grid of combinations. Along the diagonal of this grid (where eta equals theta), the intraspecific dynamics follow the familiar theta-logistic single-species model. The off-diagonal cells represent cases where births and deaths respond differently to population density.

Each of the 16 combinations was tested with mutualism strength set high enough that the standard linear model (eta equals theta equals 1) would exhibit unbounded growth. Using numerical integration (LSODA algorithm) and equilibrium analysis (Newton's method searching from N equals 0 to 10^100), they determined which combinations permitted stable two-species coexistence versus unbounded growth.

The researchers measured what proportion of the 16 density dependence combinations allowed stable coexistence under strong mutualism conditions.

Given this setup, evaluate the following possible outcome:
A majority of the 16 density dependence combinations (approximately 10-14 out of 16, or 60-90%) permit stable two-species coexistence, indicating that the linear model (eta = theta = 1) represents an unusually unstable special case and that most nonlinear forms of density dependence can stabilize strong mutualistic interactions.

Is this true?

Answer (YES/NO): NO